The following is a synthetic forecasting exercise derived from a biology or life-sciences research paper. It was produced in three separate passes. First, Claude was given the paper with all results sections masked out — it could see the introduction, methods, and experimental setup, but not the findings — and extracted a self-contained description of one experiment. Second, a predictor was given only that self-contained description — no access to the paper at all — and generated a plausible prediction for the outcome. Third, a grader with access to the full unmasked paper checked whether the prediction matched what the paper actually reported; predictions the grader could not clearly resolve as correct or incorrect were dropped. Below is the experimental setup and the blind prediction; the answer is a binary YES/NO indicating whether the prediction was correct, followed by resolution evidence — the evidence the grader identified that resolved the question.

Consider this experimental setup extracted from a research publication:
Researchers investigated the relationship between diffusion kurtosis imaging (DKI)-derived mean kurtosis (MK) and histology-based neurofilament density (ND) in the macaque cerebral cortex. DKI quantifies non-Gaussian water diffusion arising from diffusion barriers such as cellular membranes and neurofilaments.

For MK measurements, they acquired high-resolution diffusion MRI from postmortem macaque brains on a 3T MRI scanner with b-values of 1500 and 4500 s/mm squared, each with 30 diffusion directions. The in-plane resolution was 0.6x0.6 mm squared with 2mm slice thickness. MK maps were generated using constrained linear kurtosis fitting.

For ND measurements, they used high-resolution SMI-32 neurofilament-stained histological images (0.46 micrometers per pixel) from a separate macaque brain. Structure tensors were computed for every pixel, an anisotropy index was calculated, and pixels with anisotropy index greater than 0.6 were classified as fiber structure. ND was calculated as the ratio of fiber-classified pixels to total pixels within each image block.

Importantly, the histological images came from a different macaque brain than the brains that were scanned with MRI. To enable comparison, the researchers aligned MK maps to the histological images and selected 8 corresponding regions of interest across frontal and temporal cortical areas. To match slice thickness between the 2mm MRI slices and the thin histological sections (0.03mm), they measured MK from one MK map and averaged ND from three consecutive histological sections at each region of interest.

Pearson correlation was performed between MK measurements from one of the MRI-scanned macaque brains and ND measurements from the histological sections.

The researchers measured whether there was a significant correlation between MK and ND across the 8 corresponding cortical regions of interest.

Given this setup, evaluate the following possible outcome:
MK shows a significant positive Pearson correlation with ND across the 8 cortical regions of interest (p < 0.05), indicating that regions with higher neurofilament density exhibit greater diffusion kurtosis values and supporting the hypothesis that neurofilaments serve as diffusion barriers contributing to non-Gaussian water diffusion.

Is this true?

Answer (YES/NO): YES